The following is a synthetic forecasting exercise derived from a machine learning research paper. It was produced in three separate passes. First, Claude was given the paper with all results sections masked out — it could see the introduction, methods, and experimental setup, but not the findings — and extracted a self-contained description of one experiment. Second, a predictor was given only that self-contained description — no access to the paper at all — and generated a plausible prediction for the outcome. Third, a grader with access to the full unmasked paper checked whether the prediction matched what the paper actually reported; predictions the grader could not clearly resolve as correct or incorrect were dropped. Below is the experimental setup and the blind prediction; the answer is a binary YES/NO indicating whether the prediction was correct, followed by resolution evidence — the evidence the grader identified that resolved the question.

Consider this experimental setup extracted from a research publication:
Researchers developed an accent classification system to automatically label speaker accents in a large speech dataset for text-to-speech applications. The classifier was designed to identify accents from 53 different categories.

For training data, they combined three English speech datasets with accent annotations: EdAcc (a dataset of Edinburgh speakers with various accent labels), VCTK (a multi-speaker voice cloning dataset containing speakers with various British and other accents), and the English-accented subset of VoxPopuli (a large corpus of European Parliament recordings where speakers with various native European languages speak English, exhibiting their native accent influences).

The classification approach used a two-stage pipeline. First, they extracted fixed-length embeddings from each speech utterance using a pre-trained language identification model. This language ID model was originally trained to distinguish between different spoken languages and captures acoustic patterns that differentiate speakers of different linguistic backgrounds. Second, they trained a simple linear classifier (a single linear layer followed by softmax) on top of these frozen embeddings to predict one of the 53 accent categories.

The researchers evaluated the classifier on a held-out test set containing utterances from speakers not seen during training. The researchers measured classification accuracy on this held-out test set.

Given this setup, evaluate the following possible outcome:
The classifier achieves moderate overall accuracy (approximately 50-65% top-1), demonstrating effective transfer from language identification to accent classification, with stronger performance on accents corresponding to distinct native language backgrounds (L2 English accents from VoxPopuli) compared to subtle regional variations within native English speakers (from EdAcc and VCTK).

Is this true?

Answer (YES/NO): NO